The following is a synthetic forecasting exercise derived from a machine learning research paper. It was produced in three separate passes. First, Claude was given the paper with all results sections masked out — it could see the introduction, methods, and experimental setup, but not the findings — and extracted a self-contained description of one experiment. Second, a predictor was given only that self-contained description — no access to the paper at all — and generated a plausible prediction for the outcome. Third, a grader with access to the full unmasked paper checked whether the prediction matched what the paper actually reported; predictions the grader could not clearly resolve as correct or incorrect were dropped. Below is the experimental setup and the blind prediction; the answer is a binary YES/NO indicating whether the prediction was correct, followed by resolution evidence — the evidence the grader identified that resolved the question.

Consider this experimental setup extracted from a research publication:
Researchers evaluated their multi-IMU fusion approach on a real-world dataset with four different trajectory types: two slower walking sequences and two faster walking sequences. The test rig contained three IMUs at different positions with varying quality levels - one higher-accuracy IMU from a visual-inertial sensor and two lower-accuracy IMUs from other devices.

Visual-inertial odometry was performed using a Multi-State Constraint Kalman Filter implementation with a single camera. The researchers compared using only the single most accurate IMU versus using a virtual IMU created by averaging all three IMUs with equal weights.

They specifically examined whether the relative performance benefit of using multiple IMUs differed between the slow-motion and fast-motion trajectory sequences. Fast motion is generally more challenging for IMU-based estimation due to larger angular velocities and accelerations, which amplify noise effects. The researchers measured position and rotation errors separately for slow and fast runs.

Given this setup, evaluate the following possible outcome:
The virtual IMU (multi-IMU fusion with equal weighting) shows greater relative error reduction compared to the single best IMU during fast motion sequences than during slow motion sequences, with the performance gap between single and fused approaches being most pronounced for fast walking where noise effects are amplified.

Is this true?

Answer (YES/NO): YES